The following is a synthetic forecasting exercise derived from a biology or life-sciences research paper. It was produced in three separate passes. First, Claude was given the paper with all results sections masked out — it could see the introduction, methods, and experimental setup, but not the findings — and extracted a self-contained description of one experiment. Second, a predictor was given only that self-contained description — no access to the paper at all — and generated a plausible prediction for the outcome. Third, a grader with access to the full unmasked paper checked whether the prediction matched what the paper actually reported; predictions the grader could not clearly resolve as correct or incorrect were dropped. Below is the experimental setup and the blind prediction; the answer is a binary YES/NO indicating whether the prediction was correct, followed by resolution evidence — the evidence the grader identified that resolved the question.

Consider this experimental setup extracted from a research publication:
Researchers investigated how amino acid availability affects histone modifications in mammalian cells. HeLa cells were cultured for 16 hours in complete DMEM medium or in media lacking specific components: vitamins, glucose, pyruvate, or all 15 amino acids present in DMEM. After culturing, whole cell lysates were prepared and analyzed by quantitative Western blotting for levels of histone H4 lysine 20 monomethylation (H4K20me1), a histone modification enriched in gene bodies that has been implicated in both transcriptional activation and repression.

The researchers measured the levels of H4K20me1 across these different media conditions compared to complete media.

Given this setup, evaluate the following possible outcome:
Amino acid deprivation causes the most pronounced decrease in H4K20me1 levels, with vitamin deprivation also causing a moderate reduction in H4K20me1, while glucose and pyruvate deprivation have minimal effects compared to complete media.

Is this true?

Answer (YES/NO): NO